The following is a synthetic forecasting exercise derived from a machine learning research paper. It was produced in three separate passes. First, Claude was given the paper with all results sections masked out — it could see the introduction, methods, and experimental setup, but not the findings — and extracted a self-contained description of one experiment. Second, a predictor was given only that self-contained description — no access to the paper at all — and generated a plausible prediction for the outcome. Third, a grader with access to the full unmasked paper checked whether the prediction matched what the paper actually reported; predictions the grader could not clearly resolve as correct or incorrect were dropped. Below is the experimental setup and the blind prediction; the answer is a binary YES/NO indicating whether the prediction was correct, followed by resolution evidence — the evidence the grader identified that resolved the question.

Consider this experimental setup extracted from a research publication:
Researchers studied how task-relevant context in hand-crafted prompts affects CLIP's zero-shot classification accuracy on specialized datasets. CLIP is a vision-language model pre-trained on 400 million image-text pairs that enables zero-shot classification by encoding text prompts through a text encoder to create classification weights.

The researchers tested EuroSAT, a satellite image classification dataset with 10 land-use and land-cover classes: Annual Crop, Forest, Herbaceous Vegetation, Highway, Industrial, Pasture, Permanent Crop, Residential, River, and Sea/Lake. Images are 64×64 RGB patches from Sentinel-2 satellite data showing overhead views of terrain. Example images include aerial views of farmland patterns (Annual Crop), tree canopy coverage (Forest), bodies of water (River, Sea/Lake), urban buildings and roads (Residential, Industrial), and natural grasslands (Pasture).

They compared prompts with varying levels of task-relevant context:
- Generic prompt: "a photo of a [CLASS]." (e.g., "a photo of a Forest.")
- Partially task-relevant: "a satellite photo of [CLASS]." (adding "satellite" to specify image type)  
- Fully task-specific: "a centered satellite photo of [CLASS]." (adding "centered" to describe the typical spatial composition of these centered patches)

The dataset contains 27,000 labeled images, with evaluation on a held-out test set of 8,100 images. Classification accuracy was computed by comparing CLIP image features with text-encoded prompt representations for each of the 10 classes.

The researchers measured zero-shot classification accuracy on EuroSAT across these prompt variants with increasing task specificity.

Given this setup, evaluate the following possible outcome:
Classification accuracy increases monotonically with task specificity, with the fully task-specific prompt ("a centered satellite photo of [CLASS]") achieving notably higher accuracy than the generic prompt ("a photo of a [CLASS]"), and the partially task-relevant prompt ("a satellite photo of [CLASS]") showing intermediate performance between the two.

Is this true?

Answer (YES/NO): YES